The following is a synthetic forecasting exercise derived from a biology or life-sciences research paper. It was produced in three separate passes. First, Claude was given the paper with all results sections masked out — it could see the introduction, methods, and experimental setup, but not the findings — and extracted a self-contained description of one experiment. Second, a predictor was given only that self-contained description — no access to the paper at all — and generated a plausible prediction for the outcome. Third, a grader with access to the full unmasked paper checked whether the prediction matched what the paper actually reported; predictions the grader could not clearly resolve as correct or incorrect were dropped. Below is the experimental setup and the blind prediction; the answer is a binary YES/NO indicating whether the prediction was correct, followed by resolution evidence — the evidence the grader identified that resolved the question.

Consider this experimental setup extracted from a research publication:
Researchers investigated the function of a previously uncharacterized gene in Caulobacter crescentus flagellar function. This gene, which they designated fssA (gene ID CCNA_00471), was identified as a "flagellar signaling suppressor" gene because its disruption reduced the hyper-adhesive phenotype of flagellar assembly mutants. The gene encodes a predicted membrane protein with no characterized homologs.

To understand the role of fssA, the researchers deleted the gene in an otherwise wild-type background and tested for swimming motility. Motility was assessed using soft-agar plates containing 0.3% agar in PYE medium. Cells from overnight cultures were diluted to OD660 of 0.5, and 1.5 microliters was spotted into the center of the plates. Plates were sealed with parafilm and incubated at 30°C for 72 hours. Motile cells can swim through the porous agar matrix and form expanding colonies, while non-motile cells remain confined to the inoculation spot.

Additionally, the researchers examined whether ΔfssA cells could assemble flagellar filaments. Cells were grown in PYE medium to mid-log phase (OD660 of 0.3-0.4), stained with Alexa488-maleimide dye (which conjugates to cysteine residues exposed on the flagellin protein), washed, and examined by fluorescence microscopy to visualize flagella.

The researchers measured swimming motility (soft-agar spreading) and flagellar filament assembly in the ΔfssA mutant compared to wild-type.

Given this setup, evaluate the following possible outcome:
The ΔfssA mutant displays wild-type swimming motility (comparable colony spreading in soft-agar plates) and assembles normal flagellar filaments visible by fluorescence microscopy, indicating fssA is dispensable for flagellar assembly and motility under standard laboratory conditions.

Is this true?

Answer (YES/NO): NO